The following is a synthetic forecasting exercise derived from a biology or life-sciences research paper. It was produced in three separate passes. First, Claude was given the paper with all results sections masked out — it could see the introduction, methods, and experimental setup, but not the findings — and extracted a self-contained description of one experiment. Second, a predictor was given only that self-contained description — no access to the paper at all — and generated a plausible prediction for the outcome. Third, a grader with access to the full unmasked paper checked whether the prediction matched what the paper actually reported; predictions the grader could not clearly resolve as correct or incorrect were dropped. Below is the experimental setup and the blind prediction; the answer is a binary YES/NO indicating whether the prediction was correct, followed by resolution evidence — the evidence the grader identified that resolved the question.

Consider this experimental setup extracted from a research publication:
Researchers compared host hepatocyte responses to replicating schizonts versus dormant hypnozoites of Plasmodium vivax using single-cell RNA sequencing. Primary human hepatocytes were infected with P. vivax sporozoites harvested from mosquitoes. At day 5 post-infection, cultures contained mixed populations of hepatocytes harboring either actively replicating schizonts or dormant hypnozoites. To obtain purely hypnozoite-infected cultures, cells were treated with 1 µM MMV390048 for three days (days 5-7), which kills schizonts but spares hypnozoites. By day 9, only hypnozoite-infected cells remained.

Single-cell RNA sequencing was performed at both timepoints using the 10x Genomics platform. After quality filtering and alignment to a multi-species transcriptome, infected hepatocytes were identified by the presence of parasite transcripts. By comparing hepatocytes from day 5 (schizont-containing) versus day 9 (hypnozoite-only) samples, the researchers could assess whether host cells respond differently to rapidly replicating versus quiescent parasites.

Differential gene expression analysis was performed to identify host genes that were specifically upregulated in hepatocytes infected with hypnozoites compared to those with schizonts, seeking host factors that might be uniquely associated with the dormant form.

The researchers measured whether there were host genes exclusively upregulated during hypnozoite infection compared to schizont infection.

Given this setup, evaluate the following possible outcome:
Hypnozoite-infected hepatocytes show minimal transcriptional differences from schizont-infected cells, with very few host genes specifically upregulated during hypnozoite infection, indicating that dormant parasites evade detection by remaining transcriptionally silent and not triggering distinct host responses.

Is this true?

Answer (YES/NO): NO